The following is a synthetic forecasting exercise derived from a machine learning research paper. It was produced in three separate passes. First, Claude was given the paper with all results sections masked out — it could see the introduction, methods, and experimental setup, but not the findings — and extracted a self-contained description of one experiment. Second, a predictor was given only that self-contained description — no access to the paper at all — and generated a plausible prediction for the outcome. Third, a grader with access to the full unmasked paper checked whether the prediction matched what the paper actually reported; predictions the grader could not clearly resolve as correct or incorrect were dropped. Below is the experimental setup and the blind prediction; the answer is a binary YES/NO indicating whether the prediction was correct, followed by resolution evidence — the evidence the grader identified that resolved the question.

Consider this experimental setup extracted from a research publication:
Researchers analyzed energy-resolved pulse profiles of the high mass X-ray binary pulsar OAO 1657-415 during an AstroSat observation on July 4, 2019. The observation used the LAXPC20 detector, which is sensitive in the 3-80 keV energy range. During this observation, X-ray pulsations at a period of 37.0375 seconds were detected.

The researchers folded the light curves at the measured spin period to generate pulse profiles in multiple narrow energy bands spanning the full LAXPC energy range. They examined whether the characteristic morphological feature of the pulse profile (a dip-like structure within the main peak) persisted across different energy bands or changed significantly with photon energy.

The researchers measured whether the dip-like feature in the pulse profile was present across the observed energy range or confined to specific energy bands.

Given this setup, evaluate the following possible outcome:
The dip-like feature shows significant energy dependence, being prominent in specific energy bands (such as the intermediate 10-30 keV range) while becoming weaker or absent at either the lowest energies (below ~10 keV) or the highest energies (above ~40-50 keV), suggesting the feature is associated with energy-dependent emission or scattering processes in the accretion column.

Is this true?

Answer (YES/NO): NO